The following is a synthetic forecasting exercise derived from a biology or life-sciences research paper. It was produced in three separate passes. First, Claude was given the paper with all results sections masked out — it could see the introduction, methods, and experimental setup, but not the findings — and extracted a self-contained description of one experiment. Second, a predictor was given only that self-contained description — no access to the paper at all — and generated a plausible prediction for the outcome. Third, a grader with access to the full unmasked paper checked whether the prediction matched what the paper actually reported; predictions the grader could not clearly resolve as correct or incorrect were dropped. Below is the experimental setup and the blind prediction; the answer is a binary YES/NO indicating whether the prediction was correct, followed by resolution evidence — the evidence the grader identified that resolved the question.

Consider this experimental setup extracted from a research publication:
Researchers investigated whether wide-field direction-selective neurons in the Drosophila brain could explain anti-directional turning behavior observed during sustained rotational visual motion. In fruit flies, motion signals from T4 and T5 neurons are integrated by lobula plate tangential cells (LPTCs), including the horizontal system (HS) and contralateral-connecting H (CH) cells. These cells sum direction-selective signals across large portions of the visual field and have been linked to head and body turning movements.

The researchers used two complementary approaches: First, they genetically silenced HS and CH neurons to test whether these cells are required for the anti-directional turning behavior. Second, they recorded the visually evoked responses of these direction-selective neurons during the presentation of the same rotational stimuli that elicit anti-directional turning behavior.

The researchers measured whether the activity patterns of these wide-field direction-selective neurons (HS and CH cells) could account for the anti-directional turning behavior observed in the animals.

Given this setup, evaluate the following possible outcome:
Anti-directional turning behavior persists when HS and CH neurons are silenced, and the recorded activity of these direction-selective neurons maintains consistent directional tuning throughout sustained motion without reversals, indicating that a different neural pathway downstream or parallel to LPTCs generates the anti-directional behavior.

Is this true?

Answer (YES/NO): NO